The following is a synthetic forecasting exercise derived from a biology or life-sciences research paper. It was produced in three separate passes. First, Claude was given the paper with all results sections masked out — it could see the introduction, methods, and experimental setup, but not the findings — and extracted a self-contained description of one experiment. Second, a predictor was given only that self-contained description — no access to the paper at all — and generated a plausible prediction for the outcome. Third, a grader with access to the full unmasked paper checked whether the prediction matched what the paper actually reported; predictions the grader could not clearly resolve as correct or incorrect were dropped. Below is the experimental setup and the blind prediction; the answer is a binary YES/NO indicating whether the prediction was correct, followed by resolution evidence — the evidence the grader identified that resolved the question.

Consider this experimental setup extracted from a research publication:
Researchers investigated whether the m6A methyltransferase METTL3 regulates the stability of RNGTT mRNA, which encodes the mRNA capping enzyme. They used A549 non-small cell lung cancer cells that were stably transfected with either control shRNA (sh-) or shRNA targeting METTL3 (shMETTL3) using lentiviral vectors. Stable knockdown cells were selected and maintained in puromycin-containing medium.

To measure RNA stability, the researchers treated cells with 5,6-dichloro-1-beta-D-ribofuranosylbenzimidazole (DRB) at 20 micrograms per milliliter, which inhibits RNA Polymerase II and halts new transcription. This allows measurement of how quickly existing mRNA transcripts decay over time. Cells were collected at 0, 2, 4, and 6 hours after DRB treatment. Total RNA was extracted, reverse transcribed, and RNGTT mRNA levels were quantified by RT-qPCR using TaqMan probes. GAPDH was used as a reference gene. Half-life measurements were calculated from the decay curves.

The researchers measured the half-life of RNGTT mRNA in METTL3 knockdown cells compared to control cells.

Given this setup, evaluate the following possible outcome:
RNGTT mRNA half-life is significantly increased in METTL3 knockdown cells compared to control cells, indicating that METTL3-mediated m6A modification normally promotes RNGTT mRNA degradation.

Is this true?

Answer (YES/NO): NO